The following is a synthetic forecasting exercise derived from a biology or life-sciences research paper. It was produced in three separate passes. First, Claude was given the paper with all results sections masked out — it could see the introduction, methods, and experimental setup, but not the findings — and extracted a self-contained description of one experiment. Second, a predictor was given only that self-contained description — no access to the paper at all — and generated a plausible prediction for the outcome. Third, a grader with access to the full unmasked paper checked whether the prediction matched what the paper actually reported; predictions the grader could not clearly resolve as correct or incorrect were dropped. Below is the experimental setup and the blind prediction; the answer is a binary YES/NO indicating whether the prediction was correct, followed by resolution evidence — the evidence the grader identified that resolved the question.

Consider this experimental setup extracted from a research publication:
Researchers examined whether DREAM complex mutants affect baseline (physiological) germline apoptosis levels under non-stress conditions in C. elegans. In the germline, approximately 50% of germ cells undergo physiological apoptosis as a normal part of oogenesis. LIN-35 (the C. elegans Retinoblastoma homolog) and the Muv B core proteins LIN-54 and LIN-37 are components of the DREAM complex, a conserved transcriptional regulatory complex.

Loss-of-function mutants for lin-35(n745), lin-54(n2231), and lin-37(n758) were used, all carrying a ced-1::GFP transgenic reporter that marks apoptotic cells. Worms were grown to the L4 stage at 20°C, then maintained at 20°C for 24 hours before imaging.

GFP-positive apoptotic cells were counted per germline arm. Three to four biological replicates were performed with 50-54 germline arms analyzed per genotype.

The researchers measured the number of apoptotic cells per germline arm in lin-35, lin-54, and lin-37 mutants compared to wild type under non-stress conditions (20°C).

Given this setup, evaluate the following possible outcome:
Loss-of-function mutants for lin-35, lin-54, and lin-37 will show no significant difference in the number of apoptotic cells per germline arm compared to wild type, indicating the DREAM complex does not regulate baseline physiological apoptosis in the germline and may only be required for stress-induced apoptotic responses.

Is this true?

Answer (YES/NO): YES